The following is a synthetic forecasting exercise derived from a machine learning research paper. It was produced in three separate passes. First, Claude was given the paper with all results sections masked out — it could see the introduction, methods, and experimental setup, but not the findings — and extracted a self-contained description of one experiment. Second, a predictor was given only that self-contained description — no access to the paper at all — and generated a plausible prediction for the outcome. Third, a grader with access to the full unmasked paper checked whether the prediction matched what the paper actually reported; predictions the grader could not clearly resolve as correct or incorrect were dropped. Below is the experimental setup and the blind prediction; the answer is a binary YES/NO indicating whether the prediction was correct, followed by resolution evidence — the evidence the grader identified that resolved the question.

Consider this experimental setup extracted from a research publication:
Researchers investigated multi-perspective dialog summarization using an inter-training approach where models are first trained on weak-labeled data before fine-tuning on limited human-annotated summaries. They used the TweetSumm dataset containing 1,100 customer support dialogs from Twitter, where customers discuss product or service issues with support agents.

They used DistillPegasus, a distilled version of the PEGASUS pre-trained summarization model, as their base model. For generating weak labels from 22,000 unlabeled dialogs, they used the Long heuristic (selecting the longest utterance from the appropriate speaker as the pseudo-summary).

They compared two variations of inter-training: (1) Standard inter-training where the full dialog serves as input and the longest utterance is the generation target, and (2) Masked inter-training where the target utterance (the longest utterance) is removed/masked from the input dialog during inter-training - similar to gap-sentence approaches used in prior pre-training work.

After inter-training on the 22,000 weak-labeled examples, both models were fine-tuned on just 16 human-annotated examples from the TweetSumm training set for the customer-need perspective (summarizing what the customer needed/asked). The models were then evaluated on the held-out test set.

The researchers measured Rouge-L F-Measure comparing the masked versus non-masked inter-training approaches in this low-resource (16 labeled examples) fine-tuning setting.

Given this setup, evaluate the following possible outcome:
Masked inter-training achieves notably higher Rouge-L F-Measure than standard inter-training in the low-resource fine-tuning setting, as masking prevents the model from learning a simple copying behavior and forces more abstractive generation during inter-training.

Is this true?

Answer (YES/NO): NO